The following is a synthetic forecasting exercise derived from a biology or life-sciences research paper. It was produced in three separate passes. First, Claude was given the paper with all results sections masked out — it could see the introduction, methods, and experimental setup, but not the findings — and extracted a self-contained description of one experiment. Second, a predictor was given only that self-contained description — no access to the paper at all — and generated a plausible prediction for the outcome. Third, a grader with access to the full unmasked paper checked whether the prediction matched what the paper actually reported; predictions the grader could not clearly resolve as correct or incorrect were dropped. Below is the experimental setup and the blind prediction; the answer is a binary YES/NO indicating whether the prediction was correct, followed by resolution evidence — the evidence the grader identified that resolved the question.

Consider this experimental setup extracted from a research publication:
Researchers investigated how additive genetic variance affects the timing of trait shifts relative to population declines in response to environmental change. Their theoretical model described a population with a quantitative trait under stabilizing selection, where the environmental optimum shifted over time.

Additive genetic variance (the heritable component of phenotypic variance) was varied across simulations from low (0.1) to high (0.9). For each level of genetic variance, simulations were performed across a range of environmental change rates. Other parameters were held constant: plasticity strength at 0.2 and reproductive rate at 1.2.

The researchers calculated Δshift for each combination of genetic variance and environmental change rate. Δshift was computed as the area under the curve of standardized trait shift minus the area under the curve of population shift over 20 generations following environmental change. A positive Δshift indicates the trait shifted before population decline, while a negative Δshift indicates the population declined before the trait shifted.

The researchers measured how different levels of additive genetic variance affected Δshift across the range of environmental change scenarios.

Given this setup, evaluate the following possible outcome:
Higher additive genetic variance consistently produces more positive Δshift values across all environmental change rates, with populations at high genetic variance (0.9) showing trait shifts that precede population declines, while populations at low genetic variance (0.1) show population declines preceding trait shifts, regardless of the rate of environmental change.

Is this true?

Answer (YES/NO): NO